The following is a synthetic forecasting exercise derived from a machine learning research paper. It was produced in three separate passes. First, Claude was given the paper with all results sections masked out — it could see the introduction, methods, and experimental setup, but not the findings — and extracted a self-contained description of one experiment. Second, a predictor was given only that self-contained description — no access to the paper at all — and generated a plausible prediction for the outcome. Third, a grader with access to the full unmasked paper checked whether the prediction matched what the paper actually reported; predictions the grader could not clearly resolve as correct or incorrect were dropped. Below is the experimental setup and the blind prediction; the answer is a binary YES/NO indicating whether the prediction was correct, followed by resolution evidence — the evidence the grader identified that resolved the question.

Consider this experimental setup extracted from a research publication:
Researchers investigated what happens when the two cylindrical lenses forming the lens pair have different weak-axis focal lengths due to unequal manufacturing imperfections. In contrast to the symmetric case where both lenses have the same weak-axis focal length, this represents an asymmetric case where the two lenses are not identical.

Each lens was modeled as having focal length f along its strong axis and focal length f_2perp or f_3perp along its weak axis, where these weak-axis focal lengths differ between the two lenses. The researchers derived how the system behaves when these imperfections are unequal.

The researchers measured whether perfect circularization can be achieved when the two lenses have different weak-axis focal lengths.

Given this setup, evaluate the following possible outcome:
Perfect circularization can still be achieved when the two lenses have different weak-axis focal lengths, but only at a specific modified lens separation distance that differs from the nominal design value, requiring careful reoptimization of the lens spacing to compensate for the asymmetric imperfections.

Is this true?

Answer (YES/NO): NO